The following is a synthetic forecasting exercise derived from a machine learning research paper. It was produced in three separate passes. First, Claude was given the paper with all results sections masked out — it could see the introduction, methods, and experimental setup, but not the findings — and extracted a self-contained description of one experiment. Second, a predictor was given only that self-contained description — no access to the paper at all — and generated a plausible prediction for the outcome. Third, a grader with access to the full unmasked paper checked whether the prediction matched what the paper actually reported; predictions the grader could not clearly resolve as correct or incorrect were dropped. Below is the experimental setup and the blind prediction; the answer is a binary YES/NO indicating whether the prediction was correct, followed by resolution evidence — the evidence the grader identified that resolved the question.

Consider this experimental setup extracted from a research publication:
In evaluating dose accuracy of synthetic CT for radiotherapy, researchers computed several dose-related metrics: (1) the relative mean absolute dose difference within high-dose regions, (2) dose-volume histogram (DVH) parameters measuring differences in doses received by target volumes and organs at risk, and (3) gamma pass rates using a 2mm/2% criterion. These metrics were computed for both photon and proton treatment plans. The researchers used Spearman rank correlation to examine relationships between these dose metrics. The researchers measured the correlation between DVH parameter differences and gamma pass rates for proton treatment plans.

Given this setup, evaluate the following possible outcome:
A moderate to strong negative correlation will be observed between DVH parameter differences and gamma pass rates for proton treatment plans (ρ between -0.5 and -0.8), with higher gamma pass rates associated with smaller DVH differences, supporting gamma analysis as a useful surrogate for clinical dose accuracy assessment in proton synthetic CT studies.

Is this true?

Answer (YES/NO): NO